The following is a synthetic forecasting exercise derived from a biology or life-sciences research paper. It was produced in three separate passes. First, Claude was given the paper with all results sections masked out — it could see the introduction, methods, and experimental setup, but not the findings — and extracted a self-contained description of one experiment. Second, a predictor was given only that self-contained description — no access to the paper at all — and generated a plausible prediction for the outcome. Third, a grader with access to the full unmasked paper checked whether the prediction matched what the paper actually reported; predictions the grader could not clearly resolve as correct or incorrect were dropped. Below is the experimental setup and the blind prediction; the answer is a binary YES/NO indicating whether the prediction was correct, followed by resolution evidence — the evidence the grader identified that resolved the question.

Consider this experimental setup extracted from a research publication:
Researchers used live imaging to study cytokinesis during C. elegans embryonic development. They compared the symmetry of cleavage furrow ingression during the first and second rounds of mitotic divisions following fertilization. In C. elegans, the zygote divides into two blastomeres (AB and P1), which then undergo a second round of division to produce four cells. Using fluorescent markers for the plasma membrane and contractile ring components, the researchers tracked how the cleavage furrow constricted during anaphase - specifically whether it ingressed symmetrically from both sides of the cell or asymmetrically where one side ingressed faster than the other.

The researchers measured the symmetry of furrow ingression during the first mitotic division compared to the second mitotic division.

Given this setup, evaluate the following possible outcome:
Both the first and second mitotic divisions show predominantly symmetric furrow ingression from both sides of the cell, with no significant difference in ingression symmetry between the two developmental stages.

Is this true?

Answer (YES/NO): NO